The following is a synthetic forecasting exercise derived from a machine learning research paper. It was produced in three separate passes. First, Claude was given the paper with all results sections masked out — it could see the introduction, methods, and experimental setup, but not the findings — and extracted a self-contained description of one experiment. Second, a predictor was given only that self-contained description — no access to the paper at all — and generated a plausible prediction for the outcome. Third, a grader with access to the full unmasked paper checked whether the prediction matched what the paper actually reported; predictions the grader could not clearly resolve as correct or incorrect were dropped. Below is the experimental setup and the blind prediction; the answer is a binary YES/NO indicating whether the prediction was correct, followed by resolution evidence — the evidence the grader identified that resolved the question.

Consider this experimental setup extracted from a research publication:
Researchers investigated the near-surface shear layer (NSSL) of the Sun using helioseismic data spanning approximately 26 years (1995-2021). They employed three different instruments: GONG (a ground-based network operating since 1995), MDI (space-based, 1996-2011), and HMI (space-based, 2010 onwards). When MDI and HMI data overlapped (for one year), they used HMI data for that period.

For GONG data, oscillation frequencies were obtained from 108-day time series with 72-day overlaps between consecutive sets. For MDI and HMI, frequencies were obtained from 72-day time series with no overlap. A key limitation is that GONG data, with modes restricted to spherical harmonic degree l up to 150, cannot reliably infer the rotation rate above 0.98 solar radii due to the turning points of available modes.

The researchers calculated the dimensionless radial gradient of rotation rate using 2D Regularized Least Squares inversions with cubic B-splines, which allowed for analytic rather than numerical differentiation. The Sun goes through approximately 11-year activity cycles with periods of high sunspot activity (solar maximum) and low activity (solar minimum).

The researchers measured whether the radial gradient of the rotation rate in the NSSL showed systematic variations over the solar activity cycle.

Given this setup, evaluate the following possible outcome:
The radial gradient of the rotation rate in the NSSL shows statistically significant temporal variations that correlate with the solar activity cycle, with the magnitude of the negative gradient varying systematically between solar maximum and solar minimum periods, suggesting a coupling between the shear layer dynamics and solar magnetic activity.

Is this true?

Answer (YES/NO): YES